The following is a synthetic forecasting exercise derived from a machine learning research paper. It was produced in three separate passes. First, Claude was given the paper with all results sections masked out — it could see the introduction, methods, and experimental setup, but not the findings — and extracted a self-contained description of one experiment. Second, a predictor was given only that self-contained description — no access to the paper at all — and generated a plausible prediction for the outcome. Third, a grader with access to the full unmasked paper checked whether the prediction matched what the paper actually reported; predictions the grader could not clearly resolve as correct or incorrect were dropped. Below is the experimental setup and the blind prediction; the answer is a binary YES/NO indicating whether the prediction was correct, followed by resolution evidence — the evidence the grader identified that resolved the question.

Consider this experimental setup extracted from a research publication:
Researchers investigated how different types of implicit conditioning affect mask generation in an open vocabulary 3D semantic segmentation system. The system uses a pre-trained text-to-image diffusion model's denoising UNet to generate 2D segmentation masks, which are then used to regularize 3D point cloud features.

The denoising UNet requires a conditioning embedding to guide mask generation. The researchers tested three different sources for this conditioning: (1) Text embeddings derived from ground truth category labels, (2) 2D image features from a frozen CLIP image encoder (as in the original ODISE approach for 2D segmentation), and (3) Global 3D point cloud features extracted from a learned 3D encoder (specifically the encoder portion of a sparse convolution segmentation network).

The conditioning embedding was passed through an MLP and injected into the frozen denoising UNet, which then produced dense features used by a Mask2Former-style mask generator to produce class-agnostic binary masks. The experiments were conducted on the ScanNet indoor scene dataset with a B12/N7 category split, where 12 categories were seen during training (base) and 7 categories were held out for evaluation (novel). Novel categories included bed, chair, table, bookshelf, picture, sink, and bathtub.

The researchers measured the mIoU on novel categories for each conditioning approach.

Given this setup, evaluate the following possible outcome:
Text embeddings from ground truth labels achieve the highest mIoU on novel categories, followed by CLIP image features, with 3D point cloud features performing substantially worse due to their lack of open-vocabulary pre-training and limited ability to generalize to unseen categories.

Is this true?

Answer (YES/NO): NO